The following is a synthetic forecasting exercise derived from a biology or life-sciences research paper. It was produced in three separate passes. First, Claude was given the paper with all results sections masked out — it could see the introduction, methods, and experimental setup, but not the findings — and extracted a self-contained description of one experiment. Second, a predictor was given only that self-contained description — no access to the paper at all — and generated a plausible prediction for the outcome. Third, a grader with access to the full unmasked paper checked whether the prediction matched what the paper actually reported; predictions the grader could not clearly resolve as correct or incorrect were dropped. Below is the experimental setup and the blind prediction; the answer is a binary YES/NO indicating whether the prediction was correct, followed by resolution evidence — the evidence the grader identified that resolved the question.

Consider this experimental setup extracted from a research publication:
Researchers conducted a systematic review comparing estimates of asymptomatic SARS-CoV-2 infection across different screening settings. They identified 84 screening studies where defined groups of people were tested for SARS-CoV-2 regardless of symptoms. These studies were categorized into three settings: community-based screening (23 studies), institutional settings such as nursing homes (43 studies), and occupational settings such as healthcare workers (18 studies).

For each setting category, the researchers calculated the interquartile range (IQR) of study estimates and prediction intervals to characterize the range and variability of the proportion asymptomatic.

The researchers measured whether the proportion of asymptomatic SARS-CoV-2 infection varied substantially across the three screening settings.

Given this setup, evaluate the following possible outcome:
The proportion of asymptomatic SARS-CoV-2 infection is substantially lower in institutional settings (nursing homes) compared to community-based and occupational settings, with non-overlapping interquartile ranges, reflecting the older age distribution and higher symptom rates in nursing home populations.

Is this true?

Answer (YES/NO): NO